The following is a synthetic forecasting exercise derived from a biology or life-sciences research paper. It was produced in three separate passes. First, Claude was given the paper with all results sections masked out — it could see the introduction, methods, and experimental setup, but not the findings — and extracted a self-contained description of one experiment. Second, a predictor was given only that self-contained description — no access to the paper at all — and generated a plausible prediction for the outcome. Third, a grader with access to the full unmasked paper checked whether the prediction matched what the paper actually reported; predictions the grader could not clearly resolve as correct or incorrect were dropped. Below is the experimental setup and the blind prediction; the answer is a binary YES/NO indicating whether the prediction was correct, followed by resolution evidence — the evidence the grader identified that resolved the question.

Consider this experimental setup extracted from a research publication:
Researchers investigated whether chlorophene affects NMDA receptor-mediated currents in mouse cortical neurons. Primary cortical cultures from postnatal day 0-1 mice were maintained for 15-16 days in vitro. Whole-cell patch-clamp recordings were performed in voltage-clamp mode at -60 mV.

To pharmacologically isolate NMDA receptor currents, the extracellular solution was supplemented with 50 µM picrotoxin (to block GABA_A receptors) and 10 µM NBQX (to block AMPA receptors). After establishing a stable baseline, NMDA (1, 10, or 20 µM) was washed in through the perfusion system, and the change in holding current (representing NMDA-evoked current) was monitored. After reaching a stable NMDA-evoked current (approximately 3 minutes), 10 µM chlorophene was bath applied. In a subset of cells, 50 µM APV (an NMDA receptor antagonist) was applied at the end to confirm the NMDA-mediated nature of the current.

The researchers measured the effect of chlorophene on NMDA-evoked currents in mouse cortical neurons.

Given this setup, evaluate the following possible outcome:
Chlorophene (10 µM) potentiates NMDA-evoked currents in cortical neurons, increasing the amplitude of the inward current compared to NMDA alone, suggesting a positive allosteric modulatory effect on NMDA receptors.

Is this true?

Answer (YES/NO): NO